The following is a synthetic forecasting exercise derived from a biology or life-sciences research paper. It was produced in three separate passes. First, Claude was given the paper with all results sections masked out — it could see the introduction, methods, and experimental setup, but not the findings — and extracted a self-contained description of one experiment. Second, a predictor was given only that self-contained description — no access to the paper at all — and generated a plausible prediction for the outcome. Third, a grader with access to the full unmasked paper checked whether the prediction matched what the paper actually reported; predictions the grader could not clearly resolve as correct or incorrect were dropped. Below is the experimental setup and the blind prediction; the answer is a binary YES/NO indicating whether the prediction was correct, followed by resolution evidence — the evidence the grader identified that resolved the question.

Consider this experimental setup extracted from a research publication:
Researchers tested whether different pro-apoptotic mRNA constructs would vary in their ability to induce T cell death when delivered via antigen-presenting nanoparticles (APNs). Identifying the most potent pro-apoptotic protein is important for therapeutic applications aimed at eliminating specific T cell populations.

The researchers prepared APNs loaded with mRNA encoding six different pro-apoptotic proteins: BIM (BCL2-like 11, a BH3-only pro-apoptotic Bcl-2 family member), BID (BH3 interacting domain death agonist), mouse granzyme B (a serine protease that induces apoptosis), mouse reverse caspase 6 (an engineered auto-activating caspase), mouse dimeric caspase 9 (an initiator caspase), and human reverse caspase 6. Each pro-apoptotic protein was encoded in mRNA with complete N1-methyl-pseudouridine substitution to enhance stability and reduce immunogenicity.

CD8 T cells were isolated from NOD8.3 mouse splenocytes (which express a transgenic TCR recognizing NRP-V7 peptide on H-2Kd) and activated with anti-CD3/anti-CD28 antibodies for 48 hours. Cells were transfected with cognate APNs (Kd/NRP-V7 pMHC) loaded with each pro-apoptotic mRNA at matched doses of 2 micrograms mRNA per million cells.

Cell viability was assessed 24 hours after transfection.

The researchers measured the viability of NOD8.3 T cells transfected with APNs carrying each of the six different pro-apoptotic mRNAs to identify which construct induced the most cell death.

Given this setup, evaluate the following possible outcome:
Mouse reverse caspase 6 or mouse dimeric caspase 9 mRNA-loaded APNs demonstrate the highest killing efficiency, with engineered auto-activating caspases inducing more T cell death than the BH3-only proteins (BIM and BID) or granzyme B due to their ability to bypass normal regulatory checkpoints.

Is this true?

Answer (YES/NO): YES